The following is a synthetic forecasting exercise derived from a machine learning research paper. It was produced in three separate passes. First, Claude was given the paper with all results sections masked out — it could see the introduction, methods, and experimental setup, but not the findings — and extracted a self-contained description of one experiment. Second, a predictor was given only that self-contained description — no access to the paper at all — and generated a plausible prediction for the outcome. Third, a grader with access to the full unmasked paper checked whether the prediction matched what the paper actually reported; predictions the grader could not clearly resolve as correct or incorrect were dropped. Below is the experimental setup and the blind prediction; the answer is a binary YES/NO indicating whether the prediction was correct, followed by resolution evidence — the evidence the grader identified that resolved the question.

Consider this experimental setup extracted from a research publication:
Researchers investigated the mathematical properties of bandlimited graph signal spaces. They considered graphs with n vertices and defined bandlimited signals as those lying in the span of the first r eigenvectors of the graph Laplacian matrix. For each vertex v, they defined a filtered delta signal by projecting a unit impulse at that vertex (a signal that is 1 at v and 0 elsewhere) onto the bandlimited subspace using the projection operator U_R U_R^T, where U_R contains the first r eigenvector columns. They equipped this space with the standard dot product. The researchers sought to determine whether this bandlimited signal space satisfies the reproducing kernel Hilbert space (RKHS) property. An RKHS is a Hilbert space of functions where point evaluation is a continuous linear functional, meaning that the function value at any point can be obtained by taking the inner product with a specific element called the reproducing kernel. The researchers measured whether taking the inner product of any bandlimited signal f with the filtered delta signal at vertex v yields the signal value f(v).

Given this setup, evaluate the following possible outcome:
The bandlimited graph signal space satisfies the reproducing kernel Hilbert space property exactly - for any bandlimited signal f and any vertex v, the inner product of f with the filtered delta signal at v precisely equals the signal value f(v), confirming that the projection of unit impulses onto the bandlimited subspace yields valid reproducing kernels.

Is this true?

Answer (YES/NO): YES